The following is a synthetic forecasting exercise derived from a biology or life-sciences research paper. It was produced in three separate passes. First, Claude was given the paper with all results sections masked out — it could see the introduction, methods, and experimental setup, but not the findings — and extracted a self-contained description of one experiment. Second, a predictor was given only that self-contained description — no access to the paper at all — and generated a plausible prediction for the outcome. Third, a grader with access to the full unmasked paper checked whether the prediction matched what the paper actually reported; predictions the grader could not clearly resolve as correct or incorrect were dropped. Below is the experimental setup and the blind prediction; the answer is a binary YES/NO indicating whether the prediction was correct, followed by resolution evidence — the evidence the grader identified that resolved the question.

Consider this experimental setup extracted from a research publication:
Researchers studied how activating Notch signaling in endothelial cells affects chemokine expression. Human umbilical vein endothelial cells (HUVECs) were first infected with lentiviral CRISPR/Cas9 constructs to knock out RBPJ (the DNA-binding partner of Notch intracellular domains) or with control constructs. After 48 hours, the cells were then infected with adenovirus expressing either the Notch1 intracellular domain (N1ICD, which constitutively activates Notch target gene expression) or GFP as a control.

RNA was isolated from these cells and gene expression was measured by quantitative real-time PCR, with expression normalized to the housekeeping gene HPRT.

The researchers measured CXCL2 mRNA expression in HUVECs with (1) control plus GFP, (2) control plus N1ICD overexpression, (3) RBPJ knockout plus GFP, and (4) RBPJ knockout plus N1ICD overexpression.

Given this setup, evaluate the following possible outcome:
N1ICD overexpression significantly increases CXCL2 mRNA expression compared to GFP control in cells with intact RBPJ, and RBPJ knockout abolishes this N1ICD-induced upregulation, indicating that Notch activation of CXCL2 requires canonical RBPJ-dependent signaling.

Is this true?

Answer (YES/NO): YES